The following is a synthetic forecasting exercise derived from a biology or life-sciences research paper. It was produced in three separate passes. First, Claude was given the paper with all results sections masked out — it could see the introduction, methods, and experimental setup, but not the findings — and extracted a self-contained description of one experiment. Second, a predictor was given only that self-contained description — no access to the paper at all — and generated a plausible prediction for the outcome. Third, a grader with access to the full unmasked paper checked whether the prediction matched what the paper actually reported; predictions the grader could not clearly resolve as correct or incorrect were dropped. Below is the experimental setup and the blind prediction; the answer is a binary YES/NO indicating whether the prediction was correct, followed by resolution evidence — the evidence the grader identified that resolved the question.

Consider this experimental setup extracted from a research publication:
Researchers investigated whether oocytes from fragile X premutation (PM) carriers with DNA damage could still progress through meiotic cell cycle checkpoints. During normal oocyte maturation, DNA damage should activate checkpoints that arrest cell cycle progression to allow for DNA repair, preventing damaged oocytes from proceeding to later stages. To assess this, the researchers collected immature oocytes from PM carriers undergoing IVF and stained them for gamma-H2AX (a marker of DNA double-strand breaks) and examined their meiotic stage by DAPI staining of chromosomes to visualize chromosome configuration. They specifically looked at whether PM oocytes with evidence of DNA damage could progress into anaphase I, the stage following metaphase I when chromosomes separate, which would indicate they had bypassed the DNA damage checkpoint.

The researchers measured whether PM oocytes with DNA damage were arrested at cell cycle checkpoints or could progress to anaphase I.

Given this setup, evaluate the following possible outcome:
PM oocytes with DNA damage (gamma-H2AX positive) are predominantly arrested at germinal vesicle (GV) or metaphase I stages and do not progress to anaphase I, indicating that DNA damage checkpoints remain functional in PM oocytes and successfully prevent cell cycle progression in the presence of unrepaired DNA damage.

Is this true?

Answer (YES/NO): NO